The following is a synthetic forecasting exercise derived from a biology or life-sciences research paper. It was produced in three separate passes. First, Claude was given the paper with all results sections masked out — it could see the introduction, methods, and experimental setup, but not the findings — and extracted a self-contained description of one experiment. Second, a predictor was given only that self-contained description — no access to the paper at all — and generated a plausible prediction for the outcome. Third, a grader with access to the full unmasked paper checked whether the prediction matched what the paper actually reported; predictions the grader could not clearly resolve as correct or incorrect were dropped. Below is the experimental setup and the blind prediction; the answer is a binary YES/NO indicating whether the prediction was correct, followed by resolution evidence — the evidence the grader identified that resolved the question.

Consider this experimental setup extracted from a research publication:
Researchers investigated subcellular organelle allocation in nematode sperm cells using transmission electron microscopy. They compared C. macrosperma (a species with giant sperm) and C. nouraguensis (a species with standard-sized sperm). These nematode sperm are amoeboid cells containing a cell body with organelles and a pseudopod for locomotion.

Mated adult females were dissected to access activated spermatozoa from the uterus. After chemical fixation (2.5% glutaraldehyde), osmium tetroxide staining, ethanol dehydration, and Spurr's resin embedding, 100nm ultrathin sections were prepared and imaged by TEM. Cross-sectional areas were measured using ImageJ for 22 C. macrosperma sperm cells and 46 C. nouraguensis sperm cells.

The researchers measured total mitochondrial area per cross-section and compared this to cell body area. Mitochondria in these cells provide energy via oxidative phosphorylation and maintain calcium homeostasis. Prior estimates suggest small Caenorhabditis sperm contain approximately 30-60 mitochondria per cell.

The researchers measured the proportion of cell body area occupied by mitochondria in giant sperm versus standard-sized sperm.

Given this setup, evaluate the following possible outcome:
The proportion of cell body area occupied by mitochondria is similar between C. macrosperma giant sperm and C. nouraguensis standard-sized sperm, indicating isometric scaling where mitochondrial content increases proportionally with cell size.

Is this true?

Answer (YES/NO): NO